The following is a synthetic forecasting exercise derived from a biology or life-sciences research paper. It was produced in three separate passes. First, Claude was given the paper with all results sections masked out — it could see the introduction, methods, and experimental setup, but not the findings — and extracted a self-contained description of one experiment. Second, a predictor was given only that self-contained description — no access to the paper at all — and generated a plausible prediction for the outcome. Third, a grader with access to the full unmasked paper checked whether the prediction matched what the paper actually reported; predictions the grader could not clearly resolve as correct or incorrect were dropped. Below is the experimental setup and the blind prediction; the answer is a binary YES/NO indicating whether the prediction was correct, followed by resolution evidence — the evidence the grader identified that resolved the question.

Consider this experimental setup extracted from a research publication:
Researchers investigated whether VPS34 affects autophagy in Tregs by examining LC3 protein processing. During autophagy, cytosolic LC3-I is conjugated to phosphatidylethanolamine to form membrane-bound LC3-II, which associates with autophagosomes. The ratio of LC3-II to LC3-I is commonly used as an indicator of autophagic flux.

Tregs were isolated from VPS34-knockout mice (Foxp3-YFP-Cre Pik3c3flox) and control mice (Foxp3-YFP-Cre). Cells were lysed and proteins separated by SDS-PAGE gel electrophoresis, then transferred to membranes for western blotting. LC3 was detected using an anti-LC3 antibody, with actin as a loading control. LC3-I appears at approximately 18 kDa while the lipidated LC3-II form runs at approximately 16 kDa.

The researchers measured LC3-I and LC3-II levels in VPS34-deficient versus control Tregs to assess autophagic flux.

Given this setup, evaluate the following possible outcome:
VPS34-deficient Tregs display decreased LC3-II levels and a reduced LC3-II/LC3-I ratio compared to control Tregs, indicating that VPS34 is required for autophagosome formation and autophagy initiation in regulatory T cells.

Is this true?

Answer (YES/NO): NO